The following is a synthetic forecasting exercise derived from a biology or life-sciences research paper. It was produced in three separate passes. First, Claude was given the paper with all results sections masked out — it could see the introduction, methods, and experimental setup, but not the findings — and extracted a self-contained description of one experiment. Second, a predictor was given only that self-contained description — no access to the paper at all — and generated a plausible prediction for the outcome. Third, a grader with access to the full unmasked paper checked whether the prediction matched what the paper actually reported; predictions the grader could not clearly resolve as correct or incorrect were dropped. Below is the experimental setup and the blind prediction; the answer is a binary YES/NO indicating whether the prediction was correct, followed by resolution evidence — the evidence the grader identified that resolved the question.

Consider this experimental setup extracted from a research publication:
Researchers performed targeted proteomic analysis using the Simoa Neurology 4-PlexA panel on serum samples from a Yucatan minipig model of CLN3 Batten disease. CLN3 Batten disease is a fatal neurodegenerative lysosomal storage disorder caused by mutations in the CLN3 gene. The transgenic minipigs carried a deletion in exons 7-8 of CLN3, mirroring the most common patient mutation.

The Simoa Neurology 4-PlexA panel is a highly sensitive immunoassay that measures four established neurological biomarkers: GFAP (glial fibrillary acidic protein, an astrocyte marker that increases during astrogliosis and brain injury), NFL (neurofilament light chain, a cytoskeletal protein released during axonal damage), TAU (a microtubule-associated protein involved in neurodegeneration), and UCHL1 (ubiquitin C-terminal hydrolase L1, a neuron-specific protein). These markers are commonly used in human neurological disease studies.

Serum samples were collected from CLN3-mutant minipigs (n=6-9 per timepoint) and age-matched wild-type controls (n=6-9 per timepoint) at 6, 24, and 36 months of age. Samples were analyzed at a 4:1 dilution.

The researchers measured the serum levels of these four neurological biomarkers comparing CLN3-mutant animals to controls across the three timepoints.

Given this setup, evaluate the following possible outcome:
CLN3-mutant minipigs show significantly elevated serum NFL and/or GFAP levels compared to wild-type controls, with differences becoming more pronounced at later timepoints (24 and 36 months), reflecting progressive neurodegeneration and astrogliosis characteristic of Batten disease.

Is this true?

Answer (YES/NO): NO